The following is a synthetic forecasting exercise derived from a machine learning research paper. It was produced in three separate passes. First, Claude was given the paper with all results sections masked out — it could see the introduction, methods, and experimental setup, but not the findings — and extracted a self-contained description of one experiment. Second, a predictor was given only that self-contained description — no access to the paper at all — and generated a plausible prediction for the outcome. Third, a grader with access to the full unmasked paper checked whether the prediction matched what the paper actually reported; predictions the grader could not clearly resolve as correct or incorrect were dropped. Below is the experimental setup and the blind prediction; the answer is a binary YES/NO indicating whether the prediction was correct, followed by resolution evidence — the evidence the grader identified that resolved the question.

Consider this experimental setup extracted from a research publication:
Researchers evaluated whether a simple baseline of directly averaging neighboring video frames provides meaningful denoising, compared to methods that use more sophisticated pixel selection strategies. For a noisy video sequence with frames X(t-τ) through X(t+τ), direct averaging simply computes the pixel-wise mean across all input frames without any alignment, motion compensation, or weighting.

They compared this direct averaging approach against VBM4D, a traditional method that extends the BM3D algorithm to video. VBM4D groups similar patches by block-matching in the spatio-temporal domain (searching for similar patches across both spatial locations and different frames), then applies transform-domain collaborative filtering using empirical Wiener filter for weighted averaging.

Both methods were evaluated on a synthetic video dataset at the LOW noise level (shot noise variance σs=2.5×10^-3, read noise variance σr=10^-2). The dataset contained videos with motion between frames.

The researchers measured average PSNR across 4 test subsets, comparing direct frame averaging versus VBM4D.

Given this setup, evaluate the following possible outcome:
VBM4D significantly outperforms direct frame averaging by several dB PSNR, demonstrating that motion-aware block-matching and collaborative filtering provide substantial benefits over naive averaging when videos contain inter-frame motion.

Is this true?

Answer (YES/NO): YES